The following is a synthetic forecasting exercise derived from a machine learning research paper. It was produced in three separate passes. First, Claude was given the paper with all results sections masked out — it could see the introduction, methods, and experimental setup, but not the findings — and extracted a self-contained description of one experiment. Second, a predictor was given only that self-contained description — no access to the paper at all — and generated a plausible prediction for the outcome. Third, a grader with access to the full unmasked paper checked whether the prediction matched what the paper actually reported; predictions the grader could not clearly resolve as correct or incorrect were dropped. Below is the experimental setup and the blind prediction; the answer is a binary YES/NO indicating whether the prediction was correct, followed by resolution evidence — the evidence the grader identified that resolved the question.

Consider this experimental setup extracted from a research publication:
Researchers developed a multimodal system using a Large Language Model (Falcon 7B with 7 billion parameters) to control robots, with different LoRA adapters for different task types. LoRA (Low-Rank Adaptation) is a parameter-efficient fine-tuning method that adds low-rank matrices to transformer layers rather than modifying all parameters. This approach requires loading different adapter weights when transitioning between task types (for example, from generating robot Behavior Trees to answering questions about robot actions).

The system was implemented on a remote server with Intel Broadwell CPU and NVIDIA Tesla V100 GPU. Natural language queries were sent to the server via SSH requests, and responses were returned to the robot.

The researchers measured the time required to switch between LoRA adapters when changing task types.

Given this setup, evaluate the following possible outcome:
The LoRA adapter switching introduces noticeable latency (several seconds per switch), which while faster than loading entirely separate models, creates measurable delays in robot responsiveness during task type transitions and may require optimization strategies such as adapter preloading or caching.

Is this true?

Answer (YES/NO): NO